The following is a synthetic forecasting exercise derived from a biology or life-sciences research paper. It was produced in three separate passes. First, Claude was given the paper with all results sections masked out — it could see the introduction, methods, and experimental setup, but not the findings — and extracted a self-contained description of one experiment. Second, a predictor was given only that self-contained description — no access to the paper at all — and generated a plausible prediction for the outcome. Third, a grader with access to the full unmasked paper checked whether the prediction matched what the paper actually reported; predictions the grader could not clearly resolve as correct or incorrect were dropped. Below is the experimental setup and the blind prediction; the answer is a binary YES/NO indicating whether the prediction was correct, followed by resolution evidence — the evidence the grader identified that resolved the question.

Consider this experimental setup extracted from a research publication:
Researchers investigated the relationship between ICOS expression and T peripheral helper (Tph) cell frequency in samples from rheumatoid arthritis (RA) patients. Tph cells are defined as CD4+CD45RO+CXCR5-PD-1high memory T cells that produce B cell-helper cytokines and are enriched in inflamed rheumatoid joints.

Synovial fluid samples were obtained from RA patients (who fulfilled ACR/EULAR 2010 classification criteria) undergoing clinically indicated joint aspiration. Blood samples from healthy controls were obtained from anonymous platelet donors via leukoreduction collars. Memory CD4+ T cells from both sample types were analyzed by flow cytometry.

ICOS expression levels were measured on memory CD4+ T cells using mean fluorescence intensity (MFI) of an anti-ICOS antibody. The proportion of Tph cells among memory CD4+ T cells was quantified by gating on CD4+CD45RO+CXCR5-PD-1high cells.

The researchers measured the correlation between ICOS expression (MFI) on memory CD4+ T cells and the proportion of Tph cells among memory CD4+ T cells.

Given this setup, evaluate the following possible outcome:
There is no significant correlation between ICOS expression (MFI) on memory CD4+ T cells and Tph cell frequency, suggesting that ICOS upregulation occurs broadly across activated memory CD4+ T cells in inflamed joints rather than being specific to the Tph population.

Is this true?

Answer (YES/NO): NO